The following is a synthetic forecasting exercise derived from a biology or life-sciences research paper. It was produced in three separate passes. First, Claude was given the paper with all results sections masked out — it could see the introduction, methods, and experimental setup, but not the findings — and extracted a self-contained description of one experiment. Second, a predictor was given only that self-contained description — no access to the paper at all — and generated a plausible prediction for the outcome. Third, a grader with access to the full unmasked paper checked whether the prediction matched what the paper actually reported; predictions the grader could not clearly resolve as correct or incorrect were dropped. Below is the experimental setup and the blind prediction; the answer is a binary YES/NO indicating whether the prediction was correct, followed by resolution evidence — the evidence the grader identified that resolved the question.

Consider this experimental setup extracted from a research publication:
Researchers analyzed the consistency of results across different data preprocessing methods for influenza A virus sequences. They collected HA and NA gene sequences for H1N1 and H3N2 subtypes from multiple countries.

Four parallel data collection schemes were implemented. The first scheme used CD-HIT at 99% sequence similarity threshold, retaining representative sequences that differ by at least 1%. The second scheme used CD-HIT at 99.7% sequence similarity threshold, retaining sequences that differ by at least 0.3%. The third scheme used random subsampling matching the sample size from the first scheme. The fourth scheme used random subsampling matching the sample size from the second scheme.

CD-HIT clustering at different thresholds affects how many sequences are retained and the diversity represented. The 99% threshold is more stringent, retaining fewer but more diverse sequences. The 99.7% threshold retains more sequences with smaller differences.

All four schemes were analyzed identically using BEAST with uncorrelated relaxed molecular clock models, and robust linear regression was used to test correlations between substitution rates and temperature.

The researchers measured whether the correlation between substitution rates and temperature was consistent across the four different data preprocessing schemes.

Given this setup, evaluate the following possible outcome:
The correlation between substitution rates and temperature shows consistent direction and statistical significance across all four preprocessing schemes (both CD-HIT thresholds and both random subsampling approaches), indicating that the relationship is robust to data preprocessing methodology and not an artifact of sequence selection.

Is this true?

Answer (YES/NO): NO